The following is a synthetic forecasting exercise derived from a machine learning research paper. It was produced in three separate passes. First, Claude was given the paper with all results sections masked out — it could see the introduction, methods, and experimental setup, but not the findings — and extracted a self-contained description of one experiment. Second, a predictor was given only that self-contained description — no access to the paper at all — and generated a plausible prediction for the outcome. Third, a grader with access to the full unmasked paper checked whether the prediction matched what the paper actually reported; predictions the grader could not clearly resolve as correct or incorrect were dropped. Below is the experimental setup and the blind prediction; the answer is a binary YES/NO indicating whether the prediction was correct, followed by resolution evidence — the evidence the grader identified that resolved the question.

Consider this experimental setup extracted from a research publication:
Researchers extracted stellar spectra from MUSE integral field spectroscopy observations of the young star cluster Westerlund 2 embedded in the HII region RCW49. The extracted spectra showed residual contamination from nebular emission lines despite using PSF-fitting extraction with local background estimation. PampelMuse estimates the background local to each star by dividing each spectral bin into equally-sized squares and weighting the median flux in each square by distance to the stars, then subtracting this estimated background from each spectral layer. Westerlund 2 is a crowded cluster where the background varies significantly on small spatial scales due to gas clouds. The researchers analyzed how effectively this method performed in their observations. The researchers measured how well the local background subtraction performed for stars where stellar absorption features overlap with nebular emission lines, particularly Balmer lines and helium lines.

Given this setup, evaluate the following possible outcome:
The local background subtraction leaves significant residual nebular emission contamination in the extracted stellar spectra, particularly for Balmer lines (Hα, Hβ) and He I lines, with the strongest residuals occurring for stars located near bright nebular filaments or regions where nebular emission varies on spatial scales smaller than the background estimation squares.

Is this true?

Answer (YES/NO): YES